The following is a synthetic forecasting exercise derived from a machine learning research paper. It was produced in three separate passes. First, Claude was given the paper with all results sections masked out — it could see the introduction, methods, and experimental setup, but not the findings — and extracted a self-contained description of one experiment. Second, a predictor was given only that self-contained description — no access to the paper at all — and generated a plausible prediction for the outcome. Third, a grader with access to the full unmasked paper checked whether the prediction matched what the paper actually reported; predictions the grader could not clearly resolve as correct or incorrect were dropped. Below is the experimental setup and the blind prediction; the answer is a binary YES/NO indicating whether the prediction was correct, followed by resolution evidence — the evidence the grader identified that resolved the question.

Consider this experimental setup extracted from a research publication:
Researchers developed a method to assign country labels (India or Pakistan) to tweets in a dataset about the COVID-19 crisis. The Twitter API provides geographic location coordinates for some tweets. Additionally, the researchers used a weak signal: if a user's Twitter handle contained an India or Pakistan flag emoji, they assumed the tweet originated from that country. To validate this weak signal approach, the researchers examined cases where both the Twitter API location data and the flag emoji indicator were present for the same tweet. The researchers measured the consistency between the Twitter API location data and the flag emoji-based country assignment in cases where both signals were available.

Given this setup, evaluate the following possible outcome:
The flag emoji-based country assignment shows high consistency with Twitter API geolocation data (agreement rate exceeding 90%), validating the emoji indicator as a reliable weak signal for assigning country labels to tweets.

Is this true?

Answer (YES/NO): YES